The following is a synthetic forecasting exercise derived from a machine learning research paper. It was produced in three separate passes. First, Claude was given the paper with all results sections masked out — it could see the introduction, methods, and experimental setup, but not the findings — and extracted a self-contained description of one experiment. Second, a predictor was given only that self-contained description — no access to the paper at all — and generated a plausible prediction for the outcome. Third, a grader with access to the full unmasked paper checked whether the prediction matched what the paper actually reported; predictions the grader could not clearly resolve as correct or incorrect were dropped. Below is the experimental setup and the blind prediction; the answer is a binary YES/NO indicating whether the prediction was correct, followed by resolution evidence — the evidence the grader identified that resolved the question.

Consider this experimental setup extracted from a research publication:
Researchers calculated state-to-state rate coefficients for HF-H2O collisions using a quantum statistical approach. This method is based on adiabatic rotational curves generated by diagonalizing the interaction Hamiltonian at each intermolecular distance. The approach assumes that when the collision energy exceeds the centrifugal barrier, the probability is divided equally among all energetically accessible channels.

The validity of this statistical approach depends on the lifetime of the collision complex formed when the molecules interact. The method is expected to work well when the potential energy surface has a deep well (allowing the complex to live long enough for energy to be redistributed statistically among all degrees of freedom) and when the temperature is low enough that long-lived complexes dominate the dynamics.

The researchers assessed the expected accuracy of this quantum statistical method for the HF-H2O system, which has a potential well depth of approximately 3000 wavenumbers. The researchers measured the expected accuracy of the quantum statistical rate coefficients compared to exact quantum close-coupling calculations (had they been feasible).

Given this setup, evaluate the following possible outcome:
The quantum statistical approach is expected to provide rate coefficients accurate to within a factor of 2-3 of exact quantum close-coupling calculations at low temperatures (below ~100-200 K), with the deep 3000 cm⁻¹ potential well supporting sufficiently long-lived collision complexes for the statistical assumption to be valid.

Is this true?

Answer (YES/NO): YES